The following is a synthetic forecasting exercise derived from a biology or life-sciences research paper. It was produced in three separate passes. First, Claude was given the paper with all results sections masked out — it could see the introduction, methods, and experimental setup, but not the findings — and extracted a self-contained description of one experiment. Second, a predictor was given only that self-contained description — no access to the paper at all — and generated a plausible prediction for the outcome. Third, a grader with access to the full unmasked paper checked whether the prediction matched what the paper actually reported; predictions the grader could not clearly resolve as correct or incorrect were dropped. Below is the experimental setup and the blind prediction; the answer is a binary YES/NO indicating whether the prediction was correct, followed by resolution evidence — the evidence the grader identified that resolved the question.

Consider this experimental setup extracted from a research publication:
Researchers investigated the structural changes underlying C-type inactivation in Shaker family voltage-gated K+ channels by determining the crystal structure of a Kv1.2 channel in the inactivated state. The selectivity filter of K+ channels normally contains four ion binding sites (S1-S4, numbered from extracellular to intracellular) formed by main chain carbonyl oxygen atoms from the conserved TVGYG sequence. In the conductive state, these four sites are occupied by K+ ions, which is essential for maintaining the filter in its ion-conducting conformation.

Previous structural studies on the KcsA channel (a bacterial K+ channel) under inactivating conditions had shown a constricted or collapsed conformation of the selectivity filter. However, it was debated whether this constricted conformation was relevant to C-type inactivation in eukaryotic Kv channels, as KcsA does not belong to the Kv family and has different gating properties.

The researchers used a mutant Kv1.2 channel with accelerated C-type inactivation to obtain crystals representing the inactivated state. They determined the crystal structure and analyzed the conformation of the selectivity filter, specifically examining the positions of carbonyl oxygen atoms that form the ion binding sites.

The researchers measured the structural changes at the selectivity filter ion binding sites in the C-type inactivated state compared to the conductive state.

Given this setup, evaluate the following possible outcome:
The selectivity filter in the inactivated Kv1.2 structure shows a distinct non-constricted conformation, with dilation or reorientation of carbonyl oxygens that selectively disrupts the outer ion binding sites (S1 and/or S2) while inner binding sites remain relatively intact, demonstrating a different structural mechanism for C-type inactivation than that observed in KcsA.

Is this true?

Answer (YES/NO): YES